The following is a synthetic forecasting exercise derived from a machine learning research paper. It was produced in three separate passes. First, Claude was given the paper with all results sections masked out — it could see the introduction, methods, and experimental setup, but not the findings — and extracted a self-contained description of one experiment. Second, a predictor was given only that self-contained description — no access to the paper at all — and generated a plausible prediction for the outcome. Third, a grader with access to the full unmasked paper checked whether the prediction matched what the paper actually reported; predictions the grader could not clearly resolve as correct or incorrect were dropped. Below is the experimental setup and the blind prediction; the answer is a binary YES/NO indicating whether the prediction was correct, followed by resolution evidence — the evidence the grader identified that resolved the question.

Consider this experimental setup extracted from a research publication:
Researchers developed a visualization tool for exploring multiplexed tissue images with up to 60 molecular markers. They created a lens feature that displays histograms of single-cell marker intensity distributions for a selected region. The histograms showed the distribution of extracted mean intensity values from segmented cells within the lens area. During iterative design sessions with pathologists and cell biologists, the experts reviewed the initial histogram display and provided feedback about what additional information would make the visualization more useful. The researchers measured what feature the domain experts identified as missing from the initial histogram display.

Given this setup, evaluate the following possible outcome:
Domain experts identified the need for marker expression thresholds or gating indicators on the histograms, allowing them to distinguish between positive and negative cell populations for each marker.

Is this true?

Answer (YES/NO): NO